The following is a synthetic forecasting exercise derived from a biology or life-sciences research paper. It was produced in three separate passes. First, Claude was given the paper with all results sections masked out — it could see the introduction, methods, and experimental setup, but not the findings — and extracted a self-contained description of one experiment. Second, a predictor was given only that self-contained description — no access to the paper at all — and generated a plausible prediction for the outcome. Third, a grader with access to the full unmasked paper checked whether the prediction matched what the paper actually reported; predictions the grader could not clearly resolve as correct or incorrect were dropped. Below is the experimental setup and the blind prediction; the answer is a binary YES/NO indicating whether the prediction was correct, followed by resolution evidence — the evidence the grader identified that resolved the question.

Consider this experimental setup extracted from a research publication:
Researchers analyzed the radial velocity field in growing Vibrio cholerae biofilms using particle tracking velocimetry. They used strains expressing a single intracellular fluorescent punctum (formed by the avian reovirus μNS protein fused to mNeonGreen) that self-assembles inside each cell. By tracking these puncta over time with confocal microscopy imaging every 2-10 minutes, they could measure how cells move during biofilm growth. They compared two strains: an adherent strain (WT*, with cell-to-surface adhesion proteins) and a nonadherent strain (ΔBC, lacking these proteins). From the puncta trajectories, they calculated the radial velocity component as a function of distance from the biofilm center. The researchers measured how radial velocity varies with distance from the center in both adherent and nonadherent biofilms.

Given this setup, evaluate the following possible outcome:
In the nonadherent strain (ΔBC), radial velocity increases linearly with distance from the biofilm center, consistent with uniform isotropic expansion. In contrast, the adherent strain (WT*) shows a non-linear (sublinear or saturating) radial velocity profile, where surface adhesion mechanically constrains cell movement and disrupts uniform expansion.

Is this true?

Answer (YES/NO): NO